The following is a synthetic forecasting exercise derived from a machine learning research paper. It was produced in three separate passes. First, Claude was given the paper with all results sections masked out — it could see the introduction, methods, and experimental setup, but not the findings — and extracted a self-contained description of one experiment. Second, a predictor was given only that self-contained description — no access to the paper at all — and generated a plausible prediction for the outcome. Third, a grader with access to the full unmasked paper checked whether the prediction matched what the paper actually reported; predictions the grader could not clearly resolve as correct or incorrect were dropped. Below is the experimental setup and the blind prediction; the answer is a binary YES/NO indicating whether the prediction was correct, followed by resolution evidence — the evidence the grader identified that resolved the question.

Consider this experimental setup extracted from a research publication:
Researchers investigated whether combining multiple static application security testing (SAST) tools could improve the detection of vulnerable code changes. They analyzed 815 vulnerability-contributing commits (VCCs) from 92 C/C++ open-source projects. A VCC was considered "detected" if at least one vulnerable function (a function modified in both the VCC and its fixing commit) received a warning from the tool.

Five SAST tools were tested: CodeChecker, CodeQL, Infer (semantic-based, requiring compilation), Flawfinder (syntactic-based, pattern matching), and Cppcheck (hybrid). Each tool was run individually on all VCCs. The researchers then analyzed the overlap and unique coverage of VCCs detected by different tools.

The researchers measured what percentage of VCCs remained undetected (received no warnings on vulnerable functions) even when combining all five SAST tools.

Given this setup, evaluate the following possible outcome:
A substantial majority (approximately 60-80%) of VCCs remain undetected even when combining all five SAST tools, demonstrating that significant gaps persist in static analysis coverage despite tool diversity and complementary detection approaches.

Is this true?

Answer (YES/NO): NO